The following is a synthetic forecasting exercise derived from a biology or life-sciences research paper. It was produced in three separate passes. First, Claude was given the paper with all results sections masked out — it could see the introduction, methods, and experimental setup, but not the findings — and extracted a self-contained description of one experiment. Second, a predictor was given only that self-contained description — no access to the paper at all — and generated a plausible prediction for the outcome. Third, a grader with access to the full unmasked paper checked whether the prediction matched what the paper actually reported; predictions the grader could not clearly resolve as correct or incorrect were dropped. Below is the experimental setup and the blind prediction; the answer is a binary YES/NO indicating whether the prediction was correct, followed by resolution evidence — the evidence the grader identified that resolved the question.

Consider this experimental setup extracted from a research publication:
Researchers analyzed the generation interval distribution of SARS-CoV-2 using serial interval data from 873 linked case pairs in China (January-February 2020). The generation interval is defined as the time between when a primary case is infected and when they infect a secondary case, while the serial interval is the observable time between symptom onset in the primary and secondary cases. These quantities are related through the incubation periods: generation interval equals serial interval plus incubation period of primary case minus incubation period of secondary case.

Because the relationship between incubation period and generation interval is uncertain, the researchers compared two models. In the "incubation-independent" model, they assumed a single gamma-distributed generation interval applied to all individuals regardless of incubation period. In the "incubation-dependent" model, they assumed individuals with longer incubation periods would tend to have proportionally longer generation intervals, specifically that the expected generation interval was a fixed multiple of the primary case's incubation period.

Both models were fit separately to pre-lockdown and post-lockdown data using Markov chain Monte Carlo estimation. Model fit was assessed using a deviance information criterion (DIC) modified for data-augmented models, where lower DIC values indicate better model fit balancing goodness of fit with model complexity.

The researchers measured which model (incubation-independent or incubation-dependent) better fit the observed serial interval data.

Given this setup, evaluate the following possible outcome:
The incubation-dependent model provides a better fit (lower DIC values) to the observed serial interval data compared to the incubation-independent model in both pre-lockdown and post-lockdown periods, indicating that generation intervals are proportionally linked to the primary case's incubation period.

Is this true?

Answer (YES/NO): NO